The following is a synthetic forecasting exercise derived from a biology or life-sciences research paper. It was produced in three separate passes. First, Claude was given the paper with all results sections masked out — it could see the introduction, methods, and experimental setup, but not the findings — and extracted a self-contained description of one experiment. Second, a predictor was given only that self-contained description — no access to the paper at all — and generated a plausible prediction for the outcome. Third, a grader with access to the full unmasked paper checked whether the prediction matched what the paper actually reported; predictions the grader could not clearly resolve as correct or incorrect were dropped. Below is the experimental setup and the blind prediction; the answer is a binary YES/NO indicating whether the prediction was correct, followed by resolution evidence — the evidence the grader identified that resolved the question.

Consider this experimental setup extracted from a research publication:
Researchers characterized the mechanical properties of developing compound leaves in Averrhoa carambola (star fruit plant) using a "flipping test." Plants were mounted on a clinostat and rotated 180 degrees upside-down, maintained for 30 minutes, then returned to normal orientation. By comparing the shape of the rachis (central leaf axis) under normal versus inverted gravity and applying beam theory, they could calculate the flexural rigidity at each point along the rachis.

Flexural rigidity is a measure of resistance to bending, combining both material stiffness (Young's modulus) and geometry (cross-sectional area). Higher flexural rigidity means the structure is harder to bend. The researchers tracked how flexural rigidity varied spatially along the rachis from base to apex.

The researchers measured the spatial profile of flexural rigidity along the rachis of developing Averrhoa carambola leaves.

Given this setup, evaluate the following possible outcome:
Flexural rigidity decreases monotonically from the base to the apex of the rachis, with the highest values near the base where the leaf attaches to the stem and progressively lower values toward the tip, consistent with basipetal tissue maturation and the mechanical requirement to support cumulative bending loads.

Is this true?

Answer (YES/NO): YES